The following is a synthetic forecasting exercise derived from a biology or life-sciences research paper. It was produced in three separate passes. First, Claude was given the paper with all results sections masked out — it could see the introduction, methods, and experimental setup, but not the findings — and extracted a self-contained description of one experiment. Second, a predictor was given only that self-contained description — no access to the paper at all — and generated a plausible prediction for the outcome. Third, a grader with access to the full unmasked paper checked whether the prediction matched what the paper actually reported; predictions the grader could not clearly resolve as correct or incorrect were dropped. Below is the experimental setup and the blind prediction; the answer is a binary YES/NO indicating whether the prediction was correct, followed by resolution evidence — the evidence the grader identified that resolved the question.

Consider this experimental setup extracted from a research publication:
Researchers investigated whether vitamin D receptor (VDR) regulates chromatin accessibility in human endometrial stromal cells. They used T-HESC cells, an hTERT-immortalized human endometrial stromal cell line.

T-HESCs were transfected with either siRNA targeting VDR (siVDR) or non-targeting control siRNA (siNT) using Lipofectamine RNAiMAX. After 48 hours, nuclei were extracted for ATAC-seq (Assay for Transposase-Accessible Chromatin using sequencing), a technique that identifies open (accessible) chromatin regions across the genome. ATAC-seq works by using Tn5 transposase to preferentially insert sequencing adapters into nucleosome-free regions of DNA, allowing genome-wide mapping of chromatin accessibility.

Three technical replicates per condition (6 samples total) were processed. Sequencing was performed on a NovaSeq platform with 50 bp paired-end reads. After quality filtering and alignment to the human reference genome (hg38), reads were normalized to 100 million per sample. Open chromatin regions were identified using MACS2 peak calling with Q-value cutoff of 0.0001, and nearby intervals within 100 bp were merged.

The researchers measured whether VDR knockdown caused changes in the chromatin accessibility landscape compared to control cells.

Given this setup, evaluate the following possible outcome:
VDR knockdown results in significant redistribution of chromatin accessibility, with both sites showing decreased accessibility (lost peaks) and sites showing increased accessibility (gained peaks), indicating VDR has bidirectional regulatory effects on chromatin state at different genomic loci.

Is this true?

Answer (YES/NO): NO